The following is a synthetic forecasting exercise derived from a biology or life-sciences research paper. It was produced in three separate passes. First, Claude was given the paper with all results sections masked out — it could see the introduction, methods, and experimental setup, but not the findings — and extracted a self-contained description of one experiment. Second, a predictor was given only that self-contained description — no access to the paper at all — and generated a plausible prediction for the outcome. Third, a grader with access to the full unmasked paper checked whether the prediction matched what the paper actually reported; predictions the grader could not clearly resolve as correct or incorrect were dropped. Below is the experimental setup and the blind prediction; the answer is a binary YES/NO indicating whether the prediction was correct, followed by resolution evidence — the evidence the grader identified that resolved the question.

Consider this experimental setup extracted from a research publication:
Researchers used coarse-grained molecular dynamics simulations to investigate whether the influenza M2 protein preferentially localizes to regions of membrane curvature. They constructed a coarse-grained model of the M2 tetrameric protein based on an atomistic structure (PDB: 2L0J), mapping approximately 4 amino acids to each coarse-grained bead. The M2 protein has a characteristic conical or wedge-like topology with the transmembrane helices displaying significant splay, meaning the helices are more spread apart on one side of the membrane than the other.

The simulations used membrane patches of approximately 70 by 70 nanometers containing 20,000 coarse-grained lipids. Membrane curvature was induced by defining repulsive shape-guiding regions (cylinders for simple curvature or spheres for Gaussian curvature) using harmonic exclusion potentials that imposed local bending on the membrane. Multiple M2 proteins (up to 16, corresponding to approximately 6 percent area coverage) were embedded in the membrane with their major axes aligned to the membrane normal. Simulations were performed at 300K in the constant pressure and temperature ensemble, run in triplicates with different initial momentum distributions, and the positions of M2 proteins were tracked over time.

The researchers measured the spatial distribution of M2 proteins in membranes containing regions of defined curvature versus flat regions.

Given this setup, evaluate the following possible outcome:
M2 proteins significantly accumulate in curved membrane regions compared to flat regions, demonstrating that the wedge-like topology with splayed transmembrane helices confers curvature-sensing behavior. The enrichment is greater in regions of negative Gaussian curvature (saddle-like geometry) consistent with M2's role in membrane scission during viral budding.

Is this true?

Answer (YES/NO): NO